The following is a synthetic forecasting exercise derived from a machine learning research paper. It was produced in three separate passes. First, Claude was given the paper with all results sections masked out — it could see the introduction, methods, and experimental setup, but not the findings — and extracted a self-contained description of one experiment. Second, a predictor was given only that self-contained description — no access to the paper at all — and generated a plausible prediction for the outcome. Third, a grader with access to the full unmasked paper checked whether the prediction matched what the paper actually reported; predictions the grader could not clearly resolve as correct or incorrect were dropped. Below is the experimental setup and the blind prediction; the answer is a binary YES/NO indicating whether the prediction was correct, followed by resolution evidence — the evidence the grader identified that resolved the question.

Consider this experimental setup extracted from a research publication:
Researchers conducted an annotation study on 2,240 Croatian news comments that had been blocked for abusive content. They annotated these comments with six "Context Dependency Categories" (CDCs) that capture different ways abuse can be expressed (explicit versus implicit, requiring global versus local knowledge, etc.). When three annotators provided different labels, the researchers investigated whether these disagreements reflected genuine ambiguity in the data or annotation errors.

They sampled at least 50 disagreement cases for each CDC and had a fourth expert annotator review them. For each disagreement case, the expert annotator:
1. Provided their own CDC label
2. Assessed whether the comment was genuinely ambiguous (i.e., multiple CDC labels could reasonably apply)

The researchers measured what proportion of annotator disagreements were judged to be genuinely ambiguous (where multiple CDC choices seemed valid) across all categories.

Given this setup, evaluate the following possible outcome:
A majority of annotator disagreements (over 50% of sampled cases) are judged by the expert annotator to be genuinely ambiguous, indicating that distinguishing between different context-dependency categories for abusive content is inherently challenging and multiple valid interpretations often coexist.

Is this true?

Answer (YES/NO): YES